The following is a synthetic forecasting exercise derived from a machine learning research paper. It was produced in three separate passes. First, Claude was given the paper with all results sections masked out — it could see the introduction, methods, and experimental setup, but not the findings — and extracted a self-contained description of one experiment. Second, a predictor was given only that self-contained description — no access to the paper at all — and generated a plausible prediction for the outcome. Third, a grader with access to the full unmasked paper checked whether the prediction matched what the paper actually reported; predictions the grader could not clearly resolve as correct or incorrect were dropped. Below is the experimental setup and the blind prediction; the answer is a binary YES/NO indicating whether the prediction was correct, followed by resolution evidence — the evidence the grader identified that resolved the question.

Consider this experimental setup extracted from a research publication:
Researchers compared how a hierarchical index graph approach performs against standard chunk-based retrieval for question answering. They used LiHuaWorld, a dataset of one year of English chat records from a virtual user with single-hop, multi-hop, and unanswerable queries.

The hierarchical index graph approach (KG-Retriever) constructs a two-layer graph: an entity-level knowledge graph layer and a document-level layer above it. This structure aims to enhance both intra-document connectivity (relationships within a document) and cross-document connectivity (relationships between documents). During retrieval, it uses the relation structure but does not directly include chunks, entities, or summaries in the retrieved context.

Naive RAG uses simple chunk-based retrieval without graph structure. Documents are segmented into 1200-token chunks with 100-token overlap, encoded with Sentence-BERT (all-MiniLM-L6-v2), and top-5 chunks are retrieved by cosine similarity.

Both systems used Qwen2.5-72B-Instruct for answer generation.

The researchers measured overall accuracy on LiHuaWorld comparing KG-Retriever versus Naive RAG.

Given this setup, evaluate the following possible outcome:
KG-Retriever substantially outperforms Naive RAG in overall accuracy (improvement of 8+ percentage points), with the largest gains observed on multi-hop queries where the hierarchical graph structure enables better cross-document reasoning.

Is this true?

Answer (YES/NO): NO